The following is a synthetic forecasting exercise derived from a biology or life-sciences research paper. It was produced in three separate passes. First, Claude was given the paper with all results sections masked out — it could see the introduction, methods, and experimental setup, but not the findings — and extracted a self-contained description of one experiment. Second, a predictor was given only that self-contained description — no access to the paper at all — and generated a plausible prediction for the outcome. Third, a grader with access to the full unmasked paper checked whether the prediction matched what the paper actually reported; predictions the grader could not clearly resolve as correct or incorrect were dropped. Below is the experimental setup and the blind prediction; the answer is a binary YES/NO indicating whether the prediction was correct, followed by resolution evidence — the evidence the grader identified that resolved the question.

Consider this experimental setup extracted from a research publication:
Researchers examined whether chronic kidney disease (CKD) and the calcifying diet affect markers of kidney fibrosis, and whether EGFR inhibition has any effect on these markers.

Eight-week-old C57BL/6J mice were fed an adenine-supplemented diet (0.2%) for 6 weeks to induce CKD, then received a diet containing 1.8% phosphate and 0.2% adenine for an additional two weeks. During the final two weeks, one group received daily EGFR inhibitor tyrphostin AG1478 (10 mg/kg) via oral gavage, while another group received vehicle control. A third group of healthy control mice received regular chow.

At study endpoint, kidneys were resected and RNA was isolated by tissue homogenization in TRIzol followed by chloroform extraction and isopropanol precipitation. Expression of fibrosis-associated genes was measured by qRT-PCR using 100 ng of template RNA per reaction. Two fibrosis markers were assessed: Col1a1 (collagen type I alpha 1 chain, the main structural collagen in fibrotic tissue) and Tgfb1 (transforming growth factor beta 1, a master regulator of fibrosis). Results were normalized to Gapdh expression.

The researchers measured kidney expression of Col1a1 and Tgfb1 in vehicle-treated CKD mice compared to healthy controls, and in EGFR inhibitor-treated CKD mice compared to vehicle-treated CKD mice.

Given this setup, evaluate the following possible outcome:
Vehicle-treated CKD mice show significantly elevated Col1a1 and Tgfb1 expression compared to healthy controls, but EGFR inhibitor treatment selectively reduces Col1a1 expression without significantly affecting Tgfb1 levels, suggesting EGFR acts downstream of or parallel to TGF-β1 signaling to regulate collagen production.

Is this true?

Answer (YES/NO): NO